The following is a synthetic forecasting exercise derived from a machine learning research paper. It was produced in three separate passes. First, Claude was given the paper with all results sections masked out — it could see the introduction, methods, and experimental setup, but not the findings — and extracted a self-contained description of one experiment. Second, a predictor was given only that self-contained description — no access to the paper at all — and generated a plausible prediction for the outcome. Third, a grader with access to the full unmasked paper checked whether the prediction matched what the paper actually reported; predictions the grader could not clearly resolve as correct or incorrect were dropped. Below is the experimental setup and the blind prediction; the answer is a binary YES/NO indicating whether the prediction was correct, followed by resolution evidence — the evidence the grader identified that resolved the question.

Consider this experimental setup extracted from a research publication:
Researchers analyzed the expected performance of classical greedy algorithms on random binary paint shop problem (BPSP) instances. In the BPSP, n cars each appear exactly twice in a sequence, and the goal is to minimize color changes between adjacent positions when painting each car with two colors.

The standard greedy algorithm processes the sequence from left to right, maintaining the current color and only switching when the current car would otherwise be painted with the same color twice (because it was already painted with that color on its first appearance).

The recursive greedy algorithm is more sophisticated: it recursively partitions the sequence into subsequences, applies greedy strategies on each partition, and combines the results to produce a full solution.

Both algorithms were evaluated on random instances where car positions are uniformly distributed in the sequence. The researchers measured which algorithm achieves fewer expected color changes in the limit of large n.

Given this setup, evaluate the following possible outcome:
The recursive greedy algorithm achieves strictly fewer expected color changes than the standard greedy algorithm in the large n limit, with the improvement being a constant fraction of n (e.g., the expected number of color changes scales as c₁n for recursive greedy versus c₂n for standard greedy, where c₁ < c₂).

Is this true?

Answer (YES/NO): YES